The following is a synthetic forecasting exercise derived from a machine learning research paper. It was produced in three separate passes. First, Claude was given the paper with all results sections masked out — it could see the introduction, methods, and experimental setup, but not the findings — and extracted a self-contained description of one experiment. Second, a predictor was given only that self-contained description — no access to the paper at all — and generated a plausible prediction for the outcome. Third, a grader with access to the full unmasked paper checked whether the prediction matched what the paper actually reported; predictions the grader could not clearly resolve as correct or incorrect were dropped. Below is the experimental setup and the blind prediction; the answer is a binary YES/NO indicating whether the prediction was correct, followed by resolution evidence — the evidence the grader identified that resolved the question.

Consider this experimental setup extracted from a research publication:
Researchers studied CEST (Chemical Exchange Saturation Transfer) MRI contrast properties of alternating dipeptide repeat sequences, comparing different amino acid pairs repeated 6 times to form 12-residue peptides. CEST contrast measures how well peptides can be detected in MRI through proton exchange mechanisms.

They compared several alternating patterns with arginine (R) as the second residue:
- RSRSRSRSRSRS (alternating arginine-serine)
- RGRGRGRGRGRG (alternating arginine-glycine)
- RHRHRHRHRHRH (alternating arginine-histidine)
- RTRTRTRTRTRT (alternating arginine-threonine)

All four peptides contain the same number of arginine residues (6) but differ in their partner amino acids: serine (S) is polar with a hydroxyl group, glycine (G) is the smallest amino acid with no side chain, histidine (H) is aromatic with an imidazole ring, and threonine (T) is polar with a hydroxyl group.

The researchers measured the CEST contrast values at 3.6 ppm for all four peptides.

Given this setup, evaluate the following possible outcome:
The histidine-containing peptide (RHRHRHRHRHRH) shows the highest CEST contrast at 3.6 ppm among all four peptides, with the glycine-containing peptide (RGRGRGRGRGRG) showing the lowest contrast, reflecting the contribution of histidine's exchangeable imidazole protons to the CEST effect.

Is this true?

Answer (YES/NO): NO